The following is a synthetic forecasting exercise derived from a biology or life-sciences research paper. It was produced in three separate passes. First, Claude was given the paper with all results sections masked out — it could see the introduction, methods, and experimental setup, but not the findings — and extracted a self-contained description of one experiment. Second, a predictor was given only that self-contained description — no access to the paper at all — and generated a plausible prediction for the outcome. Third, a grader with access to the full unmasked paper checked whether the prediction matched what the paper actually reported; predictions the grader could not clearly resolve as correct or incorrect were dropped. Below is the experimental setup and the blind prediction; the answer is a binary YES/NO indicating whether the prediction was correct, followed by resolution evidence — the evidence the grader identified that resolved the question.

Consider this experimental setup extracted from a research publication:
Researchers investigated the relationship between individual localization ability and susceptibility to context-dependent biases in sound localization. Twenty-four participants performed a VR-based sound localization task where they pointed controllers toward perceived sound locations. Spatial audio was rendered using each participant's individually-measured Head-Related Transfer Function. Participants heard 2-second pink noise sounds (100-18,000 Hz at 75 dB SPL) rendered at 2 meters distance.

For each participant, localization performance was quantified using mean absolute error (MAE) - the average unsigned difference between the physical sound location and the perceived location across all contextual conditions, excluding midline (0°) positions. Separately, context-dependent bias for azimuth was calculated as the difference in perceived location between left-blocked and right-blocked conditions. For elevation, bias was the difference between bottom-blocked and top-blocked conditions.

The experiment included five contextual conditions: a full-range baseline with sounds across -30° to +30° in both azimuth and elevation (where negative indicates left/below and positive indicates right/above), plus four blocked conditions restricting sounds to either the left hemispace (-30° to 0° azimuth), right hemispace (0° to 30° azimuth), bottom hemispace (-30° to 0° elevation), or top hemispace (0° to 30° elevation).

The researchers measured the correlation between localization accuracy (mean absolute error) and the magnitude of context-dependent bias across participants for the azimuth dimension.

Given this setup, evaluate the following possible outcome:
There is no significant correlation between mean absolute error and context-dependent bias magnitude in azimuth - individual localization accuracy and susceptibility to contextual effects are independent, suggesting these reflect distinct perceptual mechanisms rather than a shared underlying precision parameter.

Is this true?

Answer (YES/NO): NO